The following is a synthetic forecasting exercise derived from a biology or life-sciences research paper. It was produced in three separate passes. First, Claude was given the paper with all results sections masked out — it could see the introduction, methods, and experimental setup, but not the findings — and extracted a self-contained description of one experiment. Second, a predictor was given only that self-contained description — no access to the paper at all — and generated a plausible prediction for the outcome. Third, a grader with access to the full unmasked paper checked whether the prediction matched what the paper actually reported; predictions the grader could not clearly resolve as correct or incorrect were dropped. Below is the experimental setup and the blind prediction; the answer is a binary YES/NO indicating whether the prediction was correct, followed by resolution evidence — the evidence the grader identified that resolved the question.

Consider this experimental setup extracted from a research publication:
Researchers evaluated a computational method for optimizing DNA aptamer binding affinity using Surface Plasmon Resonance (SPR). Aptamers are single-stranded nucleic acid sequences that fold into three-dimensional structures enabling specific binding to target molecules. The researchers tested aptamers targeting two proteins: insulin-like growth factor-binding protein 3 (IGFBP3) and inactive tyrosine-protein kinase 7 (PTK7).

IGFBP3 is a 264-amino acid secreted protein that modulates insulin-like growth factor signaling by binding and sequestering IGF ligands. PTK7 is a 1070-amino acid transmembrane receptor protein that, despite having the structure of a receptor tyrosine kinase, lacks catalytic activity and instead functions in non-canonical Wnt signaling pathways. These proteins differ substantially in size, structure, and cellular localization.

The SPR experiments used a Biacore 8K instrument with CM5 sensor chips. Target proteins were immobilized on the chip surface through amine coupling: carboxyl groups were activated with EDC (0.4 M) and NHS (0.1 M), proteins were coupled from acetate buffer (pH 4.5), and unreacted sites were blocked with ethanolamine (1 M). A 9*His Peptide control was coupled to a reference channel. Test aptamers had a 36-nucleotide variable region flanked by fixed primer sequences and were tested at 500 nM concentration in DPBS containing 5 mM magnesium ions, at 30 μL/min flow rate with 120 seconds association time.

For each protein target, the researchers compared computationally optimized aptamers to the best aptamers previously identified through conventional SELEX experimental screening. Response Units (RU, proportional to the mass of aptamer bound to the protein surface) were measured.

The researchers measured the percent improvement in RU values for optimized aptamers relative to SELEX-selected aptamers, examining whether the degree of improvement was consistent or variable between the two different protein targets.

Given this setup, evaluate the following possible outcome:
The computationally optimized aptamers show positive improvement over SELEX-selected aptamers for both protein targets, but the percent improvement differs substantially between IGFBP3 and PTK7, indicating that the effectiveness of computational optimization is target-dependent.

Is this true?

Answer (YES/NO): YES